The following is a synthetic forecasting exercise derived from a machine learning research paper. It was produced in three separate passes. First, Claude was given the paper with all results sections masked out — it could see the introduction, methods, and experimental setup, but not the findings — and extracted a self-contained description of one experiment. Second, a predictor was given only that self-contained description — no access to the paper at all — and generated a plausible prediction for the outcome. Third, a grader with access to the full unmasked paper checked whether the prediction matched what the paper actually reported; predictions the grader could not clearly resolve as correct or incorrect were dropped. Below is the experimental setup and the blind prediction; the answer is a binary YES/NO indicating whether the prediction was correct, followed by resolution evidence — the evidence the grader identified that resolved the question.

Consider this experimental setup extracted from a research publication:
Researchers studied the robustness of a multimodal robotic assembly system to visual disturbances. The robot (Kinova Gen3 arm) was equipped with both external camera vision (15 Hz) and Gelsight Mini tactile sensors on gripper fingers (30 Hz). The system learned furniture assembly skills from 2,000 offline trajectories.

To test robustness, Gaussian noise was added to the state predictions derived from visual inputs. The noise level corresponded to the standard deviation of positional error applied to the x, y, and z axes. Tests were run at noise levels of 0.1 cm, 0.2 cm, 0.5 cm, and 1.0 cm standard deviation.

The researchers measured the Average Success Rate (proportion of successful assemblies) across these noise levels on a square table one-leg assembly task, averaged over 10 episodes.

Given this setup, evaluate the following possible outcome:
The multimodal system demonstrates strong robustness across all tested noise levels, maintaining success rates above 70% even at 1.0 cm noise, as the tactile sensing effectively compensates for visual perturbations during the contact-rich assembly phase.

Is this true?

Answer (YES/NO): NO